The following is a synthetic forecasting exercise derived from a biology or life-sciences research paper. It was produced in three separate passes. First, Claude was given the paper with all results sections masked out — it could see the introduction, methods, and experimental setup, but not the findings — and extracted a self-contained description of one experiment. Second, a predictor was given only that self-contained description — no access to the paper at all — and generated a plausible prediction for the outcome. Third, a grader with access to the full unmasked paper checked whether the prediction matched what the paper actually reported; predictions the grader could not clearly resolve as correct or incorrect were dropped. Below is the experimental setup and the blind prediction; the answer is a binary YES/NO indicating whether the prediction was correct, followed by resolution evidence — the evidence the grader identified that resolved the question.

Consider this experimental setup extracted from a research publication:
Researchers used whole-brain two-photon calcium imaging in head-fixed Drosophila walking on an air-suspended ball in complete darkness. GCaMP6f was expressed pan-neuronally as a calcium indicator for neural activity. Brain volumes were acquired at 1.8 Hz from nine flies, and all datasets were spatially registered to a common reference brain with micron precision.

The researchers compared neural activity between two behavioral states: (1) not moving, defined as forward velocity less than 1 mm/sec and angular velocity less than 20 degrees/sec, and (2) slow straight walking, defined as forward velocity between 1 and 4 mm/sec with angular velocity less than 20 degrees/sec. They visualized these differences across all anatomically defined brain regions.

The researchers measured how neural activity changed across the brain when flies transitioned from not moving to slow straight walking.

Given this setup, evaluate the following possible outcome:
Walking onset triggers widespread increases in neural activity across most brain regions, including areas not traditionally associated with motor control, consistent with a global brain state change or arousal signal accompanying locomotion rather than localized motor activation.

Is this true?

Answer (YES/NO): YES